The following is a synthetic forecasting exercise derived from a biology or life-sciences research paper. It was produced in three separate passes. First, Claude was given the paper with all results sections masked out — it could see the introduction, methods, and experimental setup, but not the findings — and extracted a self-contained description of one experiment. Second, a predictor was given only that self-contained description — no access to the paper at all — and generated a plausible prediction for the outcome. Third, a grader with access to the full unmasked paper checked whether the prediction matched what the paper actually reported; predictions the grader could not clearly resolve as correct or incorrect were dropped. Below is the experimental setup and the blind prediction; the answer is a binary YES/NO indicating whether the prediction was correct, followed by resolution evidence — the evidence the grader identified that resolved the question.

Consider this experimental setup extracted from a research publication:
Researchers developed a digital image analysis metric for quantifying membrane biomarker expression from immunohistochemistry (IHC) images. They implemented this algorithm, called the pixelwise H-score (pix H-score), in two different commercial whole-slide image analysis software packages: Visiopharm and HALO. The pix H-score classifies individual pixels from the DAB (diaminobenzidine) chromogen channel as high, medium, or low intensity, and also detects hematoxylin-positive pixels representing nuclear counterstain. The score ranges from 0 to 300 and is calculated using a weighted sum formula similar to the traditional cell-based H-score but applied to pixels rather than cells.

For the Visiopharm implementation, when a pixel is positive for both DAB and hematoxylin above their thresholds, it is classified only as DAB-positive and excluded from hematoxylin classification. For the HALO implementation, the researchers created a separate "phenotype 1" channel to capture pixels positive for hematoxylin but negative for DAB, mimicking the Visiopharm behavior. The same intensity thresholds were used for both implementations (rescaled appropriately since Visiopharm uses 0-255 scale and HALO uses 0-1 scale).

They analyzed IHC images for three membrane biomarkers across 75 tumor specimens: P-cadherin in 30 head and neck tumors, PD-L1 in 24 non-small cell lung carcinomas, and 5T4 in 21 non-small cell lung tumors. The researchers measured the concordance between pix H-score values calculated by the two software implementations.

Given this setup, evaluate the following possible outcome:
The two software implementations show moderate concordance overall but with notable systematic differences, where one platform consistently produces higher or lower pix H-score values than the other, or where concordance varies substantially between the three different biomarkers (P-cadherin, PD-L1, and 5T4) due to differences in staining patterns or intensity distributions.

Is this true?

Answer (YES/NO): NO